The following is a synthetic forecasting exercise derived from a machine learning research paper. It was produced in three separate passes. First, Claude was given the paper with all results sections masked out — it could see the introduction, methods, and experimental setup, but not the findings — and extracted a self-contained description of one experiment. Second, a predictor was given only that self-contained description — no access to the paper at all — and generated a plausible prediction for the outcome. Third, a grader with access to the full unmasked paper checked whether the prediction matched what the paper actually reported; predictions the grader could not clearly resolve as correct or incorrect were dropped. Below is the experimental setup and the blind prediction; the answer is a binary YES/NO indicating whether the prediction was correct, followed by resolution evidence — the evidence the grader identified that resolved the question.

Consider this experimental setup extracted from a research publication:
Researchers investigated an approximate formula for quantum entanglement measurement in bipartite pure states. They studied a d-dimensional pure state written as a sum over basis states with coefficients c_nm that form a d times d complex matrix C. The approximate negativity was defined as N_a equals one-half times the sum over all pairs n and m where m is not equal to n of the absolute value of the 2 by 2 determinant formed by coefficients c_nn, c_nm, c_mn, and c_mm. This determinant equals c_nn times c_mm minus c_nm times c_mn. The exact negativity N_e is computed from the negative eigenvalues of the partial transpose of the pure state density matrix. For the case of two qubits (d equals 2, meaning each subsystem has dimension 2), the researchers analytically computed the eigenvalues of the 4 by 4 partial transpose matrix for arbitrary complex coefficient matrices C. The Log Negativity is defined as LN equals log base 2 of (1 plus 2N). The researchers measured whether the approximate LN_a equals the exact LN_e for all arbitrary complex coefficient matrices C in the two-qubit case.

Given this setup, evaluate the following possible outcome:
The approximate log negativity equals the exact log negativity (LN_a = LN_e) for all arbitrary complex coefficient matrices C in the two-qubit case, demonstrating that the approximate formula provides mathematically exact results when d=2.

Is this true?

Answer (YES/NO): YES